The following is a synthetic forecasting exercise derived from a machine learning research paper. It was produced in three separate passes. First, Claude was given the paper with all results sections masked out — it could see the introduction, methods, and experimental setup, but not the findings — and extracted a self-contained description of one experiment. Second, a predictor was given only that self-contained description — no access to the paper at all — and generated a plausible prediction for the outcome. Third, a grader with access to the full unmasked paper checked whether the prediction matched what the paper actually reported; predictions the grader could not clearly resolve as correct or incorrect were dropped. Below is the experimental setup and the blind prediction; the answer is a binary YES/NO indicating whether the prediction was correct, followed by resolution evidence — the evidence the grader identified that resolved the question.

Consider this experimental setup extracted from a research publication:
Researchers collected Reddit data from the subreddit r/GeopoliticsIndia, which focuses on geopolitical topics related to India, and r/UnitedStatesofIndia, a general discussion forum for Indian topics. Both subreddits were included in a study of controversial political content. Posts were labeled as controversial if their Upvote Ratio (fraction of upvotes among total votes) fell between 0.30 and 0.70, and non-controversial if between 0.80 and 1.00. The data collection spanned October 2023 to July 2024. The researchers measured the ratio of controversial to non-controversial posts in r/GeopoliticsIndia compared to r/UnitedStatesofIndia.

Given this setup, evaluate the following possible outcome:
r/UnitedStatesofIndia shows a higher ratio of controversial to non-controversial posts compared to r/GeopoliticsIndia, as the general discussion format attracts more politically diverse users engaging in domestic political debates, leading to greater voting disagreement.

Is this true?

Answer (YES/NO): YES